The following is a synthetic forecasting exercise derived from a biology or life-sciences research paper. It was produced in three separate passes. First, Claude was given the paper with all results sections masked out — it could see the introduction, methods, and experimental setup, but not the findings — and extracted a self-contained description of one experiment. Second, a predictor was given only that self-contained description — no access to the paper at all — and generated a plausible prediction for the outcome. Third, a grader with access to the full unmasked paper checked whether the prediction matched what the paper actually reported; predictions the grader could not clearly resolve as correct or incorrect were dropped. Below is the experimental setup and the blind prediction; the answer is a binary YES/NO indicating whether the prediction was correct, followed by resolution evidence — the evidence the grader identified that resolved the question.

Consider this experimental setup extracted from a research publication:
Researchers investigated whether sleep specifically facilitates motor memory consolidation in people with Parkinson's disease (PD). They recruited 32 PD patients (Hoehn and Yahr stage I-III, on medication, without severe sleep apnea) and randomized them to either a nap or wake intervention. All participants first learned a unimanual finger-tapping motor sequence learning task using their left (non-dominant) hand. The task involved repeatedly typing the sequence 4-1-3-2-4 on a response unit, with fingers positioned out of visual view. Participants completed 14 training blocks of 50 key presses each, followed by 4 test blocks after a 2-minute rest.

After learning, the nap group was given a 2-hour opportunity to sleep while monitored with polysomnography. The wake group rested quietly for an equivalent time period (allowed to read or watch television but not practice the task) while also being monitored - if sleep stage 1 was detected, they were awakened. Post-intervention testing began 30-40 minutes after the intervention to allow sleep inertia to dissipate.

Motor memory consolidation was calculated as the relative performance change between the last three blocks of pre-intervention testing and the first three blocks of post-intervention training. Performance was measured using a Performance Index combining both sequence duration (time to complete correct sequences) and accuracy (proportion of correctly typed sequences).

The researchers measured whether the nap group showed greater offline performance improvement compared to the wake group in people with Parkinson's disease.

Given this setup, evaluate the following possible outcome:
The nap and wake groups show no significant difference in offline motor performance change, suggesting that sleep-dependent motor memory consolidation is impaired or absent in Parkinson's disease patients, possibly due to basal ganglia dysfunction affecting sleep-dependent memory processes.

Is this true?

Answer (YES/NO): NO